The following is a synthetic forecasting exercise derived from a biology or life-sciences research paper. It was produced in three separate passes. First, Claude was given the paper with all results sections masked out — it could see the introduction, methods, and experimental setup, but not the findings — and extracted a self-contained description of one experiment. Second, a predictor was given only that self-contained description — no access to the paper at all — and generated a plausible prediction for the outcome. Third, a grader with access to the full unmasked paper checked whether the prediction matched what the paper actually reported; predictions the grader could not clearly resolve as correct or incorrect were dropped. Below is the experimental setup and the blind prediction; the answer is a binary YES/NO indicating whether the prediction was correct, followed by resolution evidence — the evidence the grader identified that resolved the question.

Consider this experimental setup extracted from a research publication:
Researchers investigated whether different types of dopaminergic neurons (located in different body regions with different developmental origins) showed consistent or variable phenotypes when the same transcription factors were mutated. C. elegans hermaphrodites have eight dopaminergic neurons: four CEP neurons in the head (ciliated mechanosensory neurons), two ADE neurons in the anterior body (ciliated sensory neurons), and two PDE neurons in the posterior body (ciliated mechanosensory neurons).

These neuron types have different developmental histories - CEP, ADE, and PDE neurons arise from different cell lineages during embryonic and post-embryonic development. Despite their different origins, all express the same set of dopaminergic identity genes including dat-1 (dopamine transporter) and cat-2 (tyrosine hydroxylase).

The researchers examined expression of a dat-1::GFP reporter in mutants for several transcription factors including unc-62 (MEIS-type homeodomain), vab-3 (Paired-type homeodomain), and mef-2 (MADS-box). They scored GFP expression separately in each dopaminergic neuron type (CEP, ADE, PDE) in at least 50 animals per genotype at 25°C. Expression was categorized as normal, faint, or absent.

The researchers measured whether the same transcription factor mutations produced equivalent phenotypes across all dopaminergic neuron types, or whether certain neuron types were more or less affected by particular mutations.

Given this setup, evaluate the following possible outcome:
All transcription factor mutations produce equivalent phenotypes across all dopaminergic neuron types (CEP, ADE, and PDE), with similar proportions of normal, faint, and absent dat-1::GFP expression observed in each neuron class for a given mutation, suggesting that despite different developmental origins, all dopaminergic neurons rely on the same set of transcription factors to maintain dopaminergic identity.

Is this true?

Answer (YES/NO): NO